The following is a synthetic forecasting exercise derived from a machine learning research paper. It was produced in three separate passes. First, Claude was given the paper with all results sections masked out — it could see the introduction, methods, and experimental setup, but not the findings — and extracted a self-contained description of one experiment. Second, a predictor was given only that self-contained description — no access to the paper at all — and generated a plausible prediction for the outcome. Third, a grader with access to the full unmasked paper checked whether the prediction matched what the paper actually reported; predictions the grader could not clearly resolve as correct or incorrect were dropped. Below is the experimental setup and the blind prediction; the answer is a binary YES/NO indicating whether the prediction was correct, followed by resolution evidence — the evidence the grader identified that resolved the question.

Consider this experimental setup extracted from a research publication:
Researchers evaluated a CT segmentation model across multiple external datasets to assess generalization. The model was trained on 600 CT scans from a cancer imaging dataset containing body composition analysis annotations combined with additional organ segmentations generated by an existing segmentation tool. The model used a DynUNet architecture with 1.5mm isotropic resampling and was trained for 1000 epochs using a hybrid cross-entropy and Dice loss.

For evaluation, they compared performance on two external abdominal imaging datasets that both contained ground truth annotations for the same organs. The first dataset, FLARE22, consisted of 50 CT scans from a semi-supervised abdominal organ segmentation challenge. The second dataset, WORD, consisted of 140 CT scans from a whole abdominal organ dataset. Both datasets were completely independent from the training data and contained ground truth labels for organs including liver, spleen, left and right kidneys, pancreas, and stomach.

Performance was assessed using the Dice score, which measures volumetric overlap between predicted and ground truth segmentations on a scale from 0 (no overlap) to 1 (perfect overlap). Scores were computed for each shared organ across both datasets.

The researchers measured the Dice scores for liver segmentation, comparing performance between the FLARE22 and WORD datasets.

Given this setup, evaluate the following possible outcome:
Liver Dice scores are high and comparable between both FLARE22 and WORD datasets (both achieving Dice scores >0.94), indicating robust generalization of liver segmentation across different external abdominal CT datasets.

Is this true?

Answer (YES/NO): YES